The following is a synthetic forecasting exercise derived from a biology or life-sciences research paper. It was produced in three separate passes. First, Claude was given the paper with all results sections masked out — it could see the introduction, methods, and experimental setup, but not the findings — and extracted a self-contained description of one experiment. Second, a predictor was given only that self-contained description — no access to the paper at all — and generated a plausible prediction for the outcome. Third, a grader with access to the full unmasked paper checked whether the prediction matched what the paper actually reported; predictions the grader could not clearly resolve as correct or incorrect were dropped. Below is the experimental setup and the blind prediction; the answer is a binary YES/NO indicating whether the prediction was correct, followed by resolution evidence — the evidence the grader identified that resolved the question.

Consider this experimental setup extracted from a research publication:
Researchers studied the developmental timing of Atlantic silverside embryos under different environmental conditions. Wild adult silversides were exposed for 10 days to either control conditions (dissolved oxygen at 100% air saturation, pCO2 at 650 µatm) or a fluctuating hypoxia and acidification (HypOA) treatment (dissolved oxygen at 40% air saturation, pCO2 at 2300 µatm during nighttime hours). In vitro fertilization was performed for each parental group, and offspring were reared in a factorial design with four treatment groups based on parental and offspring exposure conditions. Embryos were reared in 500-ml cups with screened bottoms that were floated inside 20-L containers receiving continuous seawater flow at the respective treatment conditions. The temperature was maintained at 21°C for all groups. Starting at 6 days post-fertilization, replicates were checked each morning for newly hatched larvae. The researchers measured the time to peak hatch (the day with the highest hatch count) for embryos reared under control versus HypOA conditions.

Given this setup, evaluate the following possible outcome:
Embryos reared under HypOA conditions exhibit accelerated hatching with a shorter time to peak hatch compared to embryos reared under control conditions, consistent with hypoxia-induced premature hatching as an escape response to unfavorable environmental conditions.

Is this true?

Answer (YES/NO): NO